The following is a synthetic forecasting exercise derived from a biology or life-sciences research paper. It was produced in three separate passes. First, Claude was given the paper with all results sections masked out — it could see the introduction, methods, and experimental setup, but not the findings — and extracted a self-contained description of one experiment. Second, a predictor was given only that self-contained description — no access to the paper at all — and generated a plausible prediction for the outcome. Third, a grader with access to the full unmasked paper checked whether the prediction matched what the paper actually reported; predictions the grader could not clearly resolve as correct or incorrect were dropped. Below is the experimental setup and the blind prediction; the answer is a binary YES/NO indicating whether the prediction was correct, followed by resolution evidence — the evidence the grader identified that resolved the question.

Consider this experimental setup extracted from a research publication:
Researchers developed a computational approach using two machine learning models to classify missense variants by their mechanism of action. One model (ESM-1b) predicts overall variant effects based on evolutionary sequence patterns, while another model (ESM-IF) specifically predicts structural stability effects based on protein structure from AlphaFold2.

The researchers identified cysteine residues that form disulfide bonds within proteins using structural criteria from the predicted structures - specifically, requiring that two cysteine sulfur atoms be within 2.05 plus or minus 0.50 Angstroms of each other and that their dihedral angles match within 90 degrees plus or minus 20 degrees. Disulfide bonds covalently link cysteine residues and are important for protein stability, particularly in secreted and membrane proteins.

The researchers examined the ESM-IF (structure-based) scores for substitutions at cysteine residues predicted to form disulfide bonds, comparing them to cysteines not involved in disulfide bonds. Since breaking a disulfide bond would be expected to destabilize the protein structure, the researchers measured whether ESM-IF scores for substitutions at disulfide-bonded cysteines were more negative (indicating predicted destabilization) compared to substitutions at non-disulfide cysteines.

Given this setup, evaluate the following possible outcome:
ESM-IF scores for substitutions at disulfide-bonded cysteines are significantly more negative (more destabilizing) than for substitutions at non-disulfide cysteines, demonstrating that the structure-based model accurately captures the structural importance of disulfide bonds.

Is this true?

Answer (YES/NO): YES